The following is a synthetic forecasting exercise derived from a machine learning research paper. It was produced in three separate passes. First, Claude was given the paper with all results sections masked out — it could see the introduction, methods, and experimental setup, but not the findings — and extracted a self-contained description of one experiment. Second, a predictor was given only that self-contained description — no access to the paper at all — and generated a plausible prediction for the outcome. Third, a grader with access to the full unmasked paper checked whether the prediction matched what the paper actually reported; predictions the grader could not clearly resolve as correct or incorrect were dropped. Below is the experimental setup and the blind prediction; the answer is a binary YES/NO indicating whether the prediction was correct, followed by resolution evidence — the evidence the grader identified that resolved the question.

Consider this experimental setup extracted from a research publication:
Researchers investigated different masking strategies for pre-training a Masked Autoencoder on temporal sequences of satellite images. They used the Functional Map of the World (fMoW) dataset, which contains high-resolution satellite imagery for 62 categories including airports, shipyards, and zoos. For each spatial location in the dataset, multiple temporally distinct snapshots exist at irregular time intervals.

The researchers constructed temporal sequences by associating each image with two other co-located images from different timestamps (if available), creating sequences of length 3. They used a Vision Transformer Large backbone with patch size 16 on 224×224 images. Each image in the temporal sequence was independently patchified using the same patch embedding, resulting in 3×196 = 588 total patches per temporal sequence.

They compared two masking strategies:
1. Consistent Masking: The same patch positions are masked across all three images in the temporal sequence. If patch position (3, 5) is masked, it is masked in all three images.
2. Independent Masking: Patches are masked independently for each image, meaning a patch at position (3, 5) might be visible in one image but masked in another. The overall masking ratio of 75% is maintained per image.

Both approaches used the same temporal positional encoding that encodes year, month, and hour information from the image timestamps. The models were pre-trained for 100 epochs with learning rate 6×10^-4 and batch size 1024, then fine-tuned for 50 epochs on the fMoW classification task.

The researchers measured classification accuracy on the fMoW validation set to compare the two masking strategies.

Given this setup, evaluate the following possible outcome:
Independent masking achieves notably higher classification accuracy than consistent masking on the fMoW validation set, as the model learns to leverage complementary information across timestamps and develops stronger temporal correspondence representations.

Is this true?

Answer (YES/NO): YES